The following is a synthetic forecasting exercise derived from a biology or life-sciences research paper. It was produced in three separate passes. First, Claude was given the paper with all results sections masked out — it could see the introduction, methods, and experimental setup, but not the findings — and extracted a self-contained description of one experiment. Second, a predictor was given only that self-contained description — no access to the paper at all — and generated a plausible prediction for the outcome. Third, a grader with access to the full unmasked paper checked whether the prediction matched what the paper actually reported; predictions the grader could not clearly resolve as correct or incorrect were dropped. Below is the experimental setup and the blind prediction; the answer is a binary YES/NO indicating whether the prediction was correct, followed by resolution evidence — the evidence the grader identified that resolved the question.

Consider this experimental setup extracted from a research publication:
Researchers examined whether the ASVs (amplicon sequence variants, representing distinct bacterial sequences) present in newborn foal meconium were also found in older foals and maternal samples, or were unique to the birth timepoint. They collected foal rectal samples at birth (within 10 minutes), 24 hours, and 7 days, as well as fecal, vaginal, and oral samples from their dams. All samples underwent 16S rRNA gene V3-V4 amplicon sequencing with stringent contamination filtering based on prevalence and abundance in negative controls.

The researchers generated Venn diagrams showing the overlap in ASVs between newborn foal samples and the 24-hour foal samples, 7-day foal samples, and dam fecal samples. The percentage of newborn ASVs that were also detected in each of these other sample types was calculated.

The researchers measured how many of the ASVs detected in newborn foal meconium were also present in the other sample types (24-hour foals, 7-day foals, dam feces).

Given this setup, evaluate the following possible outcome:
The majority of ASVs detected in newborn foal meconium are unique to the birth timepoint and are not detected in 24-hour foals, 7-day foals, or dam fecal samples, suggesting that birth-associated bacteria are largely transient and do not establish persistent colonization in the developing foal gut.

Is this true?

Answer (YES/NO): YES